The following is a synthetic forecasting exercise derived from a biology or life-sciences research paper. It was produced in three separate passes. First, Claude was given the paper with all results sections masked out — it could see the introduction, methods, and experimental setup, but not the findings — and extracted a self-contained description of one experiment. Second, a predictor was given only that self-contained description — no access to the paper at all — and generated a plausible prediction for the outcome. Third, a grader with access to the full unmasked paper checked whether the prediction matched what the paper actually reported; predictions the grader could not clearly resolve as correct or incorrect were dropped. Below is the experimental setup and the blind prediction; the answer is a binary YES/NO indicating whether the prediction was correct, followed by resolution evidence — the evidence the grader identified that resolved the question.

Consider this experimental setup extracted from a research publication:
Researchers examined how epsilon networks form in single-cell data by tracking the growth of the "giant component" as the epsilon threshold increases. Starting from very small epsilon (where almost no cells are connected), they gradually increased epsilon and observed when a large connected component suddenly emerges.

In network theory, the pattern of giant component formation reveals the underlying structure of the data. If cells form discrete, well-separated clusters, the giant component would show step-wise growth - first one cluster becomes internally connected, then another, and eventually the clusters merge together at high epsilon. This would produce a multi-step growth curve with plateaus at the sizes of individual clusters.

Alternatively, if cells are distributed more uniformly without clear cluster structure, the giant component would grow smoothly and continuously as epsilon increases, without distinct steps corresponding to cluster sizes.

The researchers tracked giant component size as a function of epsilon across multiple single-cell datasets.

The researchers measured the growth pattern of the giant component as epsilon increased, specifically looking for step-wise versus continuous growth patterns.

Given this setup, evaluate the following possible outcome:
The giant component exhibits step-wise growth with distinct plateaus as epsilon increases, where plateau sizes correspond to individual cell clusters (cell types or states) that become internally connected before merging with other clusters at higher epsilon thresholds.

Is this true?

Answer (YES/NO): NO